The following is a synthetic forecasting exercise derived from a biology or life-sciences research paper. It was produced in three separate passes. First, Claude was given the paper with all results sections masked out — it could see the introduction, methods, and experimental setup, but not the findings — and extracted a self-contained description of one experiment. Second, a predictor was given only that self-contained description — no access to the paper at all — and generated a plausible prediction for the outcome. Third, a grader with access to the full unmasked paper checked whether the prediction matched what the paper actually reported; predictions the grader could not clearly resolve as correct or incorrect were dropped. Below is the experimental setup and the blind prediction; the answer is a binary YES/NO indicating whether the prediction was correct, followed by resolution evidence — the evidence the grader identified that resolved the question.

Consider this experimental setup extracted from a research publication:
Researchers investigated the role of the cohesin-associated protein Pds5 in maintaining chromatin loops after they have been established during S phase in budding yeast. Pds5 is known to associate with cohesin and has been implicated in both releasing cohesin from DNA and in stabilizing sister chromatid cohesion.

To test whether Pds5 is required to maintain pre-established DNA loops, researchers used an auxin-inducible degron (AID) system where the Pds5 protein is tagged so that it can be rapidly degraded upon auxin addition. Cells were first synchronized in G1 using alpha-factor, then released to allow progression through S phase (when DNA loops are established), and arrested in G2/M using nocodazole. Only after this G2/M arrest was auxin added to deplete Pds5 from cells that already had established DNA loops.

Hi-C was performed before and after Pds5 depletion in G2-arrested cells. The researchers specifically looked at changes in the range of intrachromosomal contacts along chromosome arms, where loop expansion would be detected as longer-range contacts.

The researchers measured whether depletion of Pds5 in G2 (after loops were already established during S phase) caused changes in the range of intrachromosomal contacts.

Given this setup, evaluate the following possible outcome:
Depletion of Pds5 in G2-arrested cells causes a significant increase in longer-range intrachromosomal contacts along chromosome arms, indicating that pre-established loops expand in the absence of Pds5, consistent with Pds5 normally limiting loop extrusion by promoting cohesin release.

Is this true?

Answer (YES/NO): YES